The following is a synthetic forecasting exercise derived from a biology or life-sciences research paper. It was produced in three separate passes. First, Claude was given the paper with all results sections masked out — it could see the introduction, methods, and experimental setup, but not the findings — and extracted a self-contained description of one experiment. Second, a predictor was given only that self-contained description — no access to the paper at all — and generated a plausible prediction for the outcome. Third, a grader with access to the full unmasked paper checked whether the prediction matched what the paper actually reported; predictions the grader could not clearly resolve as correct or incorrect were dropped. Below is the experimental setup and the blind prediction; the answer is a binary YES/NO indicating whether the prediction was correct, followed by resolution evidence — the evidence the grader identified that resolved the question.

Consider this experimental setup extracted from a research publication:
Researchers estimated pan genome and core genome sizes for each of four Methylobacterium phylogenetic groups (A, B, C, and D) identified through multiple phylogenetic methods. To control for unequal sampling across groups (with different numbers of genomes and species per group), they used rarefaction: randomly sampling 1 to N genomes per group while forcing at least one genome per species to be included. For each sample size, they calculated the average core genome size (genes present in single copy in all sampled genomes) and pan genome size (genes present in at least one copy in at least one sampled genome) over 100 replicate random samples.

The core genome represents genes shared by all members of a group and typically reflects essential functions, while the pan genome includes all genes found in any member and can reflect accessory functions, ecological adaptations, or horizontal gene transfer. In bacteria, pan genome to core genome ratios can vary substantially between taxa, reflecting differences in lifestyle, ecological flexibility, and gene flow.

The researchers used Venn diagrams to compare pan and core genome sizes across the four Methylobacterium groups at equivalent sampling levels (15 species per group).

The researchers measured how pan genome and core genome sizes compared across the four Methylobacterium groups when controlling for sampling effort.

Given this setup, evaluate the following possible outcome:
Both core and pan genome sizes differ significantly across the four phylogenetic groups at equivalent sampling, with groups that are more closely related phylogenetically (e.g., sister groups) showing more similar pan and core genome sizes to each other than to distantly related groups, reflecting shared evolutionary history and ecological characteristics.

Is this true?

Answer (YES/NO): NO